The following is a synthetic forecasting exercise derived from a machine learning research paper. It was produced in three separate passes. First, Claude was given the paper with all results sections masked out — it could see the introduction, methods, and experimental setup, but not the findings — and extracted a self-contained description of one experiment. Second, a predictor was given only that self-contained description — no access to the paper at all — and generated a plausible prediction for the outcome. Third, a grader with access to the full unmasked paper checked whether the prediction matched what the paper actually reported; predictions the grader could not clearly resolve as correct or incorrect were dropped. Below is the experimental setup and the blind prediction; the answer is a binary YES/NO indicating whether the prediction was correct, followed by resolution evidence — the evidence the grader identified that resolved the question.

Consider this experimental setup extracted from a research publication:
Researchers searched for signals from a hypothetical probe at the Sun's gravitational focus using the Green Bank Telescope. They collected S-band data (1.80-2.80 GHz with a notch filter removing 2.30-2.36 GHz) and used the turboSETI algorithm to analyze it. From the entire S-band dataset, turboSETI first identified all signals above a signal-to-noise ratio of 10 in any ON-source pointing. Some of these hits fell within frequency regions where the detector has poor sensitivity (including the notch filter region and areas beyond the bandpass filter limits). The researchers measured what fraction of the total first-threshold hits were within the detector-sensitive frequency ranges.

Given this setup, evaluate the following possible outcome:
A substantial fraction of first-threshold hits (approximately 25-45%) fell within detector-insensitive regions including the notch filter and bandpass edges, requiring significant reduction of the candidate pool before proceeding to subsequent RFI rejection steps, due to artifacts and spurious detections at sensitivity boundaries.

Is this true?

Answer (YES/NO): NO